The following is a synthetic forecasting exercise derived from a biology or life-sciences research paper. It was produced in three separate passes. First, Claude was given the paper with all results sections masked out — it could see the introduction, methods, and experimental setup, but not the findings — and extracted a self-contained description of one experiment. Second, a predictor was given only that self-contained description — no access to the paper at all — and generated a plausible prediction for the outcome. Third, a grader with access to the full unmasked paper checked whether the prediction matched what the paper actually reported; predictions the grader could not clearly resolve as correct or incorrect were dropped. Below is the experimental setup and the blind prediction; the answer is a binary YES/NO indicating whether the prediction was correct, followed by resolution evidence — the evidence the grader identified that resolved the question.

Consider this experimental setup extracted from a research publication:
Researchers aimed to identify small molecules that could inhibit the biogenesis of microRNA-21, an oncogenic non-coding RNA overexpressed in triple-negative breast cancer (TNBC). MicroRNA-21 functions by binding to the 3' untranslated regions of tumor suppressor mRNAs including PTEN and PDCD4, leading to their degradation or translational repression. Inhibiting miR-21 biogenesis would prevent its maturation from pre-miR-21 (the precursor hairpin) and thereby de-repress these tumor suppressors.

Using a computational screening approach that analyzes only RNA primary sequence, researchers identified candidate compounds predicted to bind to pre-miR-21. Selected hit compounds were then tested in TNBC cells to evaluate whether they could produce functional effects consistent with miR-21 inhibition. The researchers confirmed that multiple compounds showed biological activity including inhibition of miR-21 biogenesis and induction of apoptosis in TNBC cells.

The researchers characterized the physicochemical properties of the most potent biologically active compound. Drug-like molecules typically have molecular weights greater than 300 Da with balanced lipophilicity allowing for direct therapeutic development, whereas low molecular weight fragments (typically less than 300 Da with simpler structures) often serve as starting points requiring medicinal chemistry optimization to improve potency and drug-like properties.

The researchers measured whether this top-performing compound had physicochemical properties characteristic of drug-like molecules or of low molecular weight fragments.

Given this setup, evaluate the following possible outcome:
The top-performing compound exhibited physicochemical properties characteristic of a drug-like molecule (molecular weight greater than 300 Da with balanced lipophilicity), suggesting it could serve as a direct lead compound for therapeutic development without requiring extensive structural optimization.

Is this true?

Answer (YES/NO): NO